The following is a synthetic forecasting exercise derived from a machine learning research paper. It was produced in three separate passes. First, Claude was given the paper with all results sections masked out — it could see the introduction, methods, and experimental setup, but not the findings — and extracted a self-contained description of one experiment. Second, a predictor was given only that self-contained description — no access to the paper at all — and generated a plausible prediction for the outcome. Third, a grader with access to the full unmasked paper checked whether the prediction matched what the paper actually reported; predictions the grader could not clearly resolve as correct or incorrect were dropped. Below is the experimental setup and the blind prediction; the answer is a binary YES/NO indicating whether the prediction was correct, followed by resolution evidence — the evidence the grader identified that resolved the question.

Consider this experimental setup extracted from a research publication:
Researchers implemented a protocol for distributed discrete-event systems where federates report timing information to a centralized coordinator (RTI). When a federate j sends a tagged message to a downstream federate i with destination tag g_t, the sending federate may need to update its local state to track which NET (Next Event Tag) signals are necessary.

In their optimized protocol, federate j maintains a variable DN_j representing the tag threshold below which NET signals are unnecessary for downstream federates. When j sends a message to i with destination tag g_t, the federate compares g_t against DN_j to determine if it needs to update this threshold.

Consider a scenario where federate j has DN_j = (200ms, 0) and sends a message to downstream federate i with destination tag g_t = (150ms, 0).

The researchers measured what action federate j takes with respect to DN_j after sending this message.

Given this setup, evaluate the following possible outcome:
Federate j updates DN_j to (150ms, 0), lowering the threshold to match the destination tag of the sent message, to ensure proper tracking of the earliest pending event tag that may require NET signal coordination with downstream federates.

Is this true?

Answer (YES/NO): YES